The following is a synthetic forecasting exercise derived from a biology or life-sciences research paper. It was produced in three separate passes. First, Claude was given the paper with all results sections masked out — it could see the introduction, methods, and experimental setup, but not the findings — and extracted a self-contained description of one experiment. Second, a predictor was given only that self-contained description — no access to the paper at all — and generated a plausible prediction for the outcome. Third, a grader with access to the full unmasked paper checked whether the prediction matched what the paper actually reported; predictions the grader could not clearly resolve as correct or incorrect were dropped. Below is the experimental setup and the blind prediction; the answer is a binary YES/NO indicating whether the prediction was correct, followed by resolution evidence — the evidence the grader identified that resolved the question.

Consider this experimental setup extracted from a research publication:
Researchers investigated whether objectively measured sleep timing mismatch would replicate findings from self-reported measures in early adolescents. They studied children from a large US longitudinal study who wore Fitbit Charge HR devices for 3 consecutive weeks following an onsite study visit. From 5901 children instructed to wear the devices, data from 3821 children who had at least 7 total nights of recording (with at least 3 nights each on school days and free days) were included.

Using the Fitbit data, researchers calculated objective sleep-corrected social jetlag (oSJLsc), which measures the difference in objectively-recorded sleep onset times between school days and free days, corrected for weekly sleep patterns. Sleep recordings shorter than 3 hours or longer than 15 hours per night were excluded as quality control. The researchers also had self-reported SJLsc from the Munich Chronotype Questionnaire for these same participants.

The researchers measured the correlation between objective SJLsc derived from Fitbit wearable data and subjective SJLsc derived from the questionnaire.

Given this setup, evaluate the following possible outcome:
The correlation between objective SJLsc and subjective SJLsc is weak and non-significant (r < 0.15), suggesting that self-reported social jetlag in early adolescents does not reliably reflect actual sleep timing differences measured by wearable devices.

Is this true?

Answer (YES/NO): NO